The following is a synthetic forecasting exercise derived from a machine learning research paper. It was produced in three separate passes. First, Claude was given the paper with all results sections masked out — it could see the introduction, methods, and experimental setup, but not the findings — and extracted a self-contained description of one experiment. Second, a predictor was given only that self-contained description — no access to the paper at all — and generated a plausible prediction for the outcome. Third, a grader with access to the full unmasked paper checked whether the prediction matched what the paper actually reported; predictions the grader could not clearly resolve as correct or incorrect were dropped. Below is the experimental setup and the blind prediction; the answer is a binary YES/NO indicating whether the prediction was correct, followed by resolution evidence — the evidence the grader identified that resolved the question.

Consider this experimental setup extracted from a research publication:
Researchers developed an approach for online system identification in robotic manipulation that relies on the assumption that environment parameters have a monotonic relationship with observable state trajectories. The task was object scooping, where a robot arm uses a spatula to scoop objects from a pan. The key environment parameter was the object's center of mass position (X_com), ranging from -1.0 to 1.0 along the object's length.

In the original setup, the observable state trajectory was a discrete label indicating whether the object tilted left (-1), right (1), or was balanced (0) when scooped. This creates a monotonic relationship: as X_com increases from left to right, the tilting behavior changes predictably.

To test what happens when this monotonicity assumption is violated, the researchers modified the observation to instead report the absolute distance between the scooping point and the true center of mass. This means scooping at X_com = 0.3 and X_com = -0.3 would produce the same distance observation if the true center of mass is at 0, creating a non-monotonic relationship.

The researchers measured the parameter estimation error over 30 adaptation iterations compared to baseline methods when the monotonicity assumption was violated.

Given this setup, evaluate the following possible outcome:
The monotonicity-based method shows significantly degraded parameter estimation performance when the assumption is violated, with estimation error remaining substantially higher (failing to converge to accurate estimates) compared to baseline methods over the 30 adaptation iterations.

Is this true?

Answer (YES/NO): NO